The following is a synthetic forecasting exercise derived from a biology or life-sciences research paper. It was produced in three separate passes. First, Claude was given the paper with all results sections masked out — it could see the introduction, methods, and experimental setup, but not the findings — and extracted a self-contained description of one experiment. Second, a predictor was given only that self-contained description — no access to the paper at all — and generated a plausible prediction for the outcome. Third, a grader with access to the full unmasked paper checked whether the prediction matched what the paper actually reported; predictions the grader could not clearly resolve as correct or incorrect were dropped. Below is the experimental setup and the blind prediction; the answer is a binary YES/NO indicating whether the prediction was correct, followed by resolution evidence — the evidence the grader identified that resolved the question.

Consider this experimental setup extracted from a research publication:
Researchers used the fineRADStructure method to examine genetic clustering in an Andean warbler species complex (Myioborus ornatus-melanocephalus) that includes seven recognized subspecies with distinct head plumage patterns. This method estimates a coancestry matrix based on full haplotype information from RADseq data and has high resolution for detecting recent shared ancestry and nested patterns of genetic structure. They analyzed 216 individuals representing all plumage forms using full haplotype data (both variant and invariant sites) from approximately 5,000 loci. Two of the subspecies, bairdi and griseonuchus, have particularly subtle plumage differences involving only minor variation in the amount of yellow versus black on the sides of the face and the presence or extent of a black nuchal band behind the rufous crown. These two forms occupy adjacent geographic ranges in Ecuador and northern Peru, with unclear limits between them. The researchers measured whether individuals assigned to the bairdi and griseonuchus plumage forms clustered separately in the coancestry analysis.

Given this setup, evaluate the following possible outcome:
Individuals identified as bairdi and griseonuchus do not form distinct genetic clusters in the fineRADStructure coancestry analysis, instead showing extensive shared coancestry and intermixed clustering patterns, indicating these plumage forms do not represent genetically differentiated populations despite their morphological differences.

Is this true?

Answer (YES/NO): NO